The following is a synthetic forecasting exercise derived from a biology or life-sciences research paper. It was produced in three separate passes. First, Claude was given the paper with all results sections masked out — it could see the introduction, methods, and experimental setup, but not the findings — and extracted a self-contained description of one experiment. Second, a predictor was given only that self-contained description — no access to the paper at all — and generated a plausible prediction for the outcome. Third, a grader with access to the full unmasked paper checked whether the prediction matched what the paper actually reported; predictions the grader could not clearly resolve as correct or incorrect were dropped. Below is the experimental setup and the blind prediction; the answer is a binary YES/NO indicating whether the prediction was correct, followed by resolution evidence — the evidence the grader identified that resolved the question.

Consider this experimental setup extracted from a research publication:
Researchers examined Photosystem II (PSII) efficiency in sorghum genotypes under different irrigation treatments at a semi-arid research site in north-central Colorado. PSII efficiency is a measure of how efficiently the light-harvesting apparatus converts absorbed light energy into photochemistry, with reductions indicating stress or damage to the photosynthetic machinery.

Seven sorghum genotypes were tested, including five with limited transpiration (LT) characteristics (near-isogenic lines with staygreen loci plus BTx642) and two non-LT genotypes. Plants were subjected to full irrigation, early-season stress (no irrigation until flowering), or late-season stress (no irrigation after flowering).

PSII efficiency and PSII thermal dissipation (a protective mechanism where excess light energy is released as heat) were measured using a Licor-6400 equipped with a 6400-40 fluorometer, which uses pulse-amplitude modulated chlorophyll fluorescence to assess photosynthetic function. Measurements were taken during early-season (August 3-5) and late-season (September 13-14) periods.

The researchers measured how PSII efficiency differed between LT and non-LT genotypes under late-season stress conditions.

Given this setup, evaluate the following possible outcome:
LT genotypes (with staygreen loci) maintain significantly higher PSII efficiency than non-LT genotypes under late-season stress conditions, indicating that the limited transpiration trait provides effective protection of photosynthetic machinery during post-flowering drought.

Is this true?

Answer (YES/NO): NO